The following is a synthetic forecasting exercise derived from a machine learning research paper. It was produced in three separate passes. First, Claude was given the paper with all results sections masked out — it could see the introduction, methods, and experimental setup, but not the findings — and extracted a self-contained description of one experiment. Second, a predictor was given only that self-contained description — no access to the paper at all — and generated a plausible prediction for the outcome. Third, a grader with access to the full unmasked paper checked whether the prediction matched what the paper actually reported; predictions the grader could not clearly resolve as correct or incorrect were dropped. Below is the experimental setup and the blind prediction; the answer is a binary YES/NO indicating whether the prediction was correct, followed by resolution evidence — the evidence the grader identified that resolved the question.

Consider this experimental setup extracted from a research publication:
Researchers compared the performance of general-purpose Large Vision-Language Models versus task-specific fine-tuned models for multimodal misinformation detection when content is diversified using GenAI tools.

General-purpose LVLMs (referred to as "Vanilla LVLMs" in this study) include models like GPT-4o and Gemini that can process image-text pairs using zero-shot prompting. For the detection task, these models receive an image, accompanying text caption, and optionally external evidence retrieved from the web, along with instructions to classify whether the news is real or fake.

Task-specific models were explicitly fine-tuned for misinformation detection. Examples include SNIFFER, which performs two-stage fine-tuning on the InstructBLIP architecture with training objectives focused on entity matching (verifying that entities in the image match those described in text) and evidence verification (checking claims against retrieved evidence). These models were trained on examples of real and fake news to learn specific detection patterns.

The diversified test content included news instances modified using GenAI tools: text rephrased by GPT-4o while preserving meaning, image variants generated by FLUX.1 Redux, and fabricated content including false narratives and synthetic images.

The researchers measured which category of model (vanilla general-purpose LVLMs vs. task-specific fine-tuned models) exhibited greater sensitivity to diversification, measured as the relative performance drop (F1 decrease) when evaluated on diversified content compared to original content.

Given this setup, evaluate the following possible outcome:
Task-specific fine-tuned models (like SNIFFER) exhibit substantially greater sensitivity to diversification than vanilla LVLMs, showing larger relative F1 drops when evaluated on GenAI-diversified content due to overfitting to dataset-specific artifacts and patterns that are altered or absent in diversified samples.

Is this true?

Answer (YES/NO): NO